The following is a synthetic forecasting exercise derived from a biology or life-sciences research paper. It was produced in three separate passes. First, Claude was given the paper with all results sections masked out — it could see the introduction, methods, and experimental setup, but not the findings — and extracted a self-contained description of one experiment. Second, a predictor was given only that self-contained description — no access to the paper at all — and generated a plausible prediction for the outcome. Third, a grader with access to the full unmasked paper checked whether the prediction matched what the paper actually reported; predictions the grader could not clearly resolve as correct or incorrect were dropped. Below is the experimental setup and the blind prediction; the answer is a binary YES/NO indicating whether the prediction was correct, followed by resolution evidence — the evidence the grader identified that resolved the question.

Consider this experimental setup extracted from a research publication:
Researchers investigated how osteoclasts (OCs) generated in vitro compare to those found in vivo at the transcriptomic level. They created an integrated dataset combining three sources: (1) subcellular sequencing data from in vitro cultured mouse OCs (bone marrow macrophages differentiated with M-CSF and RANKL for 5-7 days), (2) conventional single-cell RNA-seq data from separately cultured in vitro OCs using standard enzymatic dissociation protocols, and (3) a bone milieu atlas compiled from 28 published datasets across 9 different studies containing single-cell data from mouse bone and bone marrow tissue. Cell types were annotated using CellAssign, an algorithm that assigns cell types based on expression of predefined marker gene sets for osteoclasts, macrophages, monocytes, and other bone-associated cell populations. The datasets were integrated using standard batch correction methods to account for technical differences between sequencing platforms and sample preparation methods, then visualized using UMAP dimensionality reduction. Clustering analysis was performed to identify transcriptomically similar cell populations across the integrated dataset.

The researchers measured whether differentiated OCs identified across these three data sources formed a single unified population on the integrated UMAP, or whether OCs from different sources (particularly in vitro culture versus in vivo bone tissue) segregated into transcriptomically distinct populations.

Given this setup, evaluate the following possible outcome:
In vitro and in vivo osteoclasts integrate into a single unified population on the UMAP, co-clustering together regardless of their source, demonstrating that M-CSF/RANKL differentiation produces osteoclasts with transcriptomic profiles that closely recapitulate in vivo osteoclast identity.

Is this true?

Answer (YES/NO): NO